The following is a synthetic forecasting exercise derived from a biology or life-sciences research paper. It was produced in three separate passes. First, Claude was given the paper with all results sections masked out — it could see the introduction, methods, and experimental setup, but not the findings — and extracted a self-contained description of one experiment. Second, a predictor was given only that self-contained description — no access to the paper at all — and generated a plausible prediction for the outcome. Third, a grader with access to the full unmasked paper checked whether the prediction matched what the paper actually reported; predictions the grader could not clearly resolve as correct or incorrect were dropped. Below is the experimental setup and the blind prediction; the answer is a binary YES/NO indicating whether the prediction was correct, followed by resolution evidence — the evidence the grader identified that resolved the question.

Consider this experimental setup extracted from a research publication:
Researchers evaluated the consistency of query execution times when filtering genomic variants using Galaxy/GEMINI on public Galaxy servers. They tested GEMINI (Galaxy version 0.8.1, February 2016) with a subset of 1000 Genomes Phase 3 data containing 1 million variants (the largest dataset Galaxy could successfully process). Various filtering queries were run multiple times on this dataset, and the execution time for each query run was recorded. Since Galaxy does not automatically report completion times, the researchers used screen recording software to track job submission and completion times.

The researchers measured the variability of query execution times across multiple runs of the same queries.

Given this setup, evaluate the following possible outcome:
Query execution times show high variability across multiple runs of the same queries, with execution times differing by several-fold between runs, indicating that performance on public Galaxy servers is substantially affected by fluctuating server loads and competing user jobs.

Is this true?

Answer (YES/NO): YES